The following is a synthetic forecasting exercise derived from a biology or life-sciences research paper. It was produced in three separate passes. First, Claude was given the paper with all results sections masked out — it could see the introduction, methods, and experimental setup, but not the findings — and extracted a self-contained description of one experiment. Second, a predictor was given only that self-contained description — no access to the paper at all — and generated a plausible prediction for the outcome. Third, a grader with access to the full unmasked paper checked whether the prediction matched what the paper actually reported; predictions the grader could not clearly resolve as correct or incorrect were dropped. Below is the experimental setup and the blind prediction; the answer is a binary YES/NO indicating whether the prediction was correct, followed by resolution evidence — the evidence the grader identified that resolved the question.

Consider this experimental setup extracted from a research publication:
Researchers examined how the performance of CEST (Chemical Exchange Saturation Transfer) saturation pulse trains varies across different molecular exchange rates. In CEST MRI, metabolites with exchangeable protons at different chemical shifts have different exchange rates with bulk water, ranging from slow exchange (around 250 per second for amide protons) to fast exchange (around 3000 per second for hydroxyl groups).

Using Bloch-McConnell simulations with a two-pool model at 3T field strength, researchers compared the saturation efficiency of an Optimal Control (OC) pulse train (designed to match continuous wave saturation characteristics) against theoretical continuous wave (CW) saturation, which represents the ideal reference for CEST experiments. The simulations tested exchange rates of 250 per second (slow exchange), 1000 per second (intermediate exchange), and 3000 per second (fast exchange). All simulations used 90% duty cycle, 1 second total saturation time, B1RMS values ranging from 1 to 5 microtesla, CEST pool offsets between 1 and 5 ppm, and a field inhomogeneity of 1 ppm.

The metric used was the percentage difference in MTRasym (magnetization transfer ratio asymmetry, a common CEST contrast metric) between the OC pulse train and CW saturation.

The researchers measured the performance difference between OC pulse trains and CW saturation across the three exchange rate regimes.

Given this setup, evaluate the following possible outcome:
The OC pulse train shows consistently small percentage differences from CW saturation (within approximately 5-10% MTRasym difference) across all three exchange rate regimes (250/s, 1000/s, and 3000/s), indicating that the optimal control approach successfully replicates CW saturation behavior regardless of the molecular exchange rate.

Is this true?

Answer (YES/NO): YES